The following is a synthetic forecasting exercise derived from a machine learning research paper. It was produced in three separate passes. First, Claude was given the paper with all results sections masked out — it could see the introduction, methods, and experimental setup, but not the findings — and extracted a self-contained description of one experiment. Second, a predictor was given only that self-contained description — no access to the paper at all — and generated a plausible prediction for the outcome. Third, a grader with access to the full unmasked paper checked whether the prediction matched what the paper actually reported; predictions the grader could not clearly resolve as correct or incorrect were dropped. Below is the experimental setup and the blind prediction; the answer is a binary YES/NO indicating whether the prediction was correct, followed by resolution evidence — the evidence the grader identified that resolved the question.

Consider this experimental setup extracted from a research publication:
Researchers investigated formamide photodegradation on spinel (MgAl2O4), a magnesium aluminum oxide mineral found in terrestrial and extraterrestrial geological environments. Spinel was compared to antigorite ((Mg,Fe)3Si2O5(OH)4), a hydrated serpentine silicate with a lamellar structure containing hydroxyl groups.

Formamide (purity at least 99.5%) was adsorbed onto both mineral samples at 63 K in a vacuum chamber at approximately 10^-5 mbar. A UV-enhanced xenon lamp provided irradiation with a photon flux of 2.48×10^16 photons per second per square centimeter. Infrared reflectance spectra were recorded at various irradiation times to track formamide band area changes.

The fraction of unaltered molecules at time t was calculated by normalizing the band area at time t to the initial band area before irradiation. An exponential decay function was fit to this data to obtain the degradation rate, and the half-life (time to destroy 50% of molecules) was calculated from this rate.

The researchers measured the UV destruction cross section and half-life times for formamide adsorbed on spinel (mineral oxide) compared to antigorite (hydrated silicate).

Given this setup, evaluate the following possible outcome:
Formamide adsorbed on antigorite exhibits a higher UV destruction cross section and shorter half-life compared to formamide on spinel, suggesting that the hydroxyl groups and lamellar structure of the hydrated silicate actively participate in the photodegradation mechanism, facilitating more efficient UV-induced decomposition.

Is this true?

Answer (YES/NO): NO